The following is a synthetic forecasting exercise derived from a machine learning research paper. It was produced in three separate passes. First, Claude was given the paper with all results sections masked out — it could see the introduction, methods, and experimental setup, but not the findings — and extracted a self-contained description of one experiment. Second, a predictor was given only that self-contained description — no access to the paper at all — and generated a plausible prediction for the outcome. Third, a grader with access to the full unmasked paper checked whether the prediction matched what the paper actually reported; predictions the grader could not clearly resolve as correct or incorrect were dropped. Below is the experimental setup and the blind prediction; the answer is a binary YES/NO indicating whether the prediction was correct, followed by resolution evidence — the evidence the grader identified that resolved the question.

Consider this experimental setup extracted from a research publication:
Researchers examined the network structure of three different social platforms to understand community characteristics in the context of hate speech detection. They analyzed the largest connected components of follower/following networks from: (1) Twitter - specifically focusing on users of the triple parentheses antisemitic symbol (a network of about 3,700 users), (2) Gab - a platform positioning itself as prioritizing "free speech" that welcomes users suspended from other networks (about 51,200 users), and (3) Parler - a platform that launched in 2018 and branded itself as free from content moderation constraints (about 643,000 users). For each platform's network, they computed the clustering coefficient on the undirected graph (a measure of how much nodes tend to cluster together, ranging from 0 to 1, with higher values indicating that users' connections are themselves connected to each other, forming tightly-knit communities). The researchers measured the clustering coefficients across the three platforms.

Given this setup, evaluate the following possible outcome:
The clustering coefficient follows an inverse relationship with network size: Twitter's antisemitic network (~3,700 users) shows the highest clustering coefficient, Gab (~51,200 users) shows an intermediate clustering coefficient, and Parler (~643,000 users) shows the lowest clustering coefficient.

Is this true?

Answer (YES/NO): NO